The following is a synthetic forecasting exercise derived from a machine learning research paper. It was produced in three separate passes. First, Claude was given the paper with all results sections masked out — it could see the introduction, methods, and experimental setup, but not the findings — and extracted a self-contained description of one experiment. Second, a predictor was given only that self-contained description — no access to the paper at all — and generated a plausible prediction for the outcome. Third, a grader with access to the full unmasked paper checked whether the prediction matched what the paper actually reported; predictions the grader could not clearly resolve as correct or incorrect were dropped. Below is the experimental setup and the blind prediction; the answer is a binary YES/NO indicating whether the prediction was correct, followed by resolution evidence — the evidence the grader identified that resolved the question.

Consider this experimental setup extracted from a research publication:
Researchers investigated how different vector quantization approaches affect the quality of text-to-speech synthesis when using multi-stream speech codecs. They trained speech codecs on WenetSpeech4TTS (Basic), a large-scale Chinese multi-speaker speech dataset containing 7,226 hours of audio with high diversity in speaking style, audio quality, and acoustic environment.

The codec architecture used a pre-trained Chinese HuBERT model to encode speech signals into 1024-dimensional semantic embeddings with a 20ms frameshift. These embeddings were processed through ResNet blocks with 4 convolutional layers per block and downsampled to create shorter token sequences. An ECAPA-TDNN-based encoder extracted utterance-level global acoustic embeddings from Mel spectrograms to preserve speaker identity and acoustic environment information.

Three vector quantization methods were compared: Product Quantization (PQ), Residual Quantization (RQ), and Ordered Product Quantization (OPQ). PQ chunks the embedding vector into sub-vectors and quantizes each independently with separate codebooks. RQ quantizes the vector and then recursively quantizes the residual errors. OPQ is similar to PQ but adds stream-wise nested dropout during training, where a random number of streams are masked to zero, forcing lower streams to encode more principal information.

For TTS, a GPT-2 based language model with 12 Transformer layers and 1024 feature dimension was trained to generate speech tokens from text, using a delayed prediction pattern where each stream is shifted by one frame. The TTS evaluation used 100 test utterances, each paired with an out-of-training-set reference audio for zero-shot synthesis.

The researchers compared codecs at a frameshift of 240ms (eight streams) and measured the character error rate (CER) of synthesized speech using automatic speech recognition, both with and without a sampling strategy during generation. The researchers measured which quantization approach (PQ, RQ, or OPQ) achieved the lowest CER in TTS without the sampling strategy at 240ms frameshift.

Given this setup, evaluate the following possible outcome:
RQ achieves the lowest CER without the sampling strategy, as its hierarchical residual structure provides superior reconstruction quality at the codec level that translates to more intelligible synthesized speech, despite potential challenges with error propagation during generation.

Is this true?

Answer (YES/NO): NO